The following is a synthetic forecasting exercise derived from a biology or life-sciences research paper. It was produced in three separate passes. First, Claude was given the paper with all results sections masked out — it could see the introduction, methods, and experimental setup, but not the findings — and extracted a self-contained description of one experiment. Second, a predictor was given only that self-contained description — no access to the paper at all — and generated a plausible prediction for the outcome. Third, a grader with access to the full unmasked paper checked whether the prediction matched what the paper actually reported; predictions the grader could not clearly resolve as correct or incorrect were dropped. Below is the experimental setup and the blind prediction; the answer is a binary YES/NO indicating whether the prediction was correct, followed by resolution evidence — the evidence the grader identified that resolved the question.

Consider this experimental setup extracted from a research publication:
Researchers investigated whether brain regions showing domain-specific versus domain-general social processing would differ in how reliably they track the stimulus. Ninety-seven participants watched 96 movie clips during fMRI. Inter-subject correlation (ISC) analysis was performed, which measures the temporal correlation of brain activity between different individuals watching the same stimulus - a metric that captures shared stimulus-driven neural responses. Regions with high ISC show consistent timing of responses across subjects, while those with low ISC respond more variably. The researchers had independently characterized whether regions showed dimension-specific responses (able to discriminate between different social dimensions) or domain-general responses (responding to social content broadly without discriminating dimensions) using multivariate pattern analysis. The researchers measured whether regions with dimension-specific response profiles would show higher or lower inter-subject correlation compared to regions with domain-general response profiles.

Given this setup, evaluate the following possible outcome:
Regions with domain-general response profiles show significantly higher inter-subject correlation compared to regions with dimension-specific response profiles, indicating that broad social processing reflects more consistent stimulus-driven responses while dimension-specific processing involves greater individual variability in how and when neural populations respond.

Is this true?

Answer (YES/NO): NO